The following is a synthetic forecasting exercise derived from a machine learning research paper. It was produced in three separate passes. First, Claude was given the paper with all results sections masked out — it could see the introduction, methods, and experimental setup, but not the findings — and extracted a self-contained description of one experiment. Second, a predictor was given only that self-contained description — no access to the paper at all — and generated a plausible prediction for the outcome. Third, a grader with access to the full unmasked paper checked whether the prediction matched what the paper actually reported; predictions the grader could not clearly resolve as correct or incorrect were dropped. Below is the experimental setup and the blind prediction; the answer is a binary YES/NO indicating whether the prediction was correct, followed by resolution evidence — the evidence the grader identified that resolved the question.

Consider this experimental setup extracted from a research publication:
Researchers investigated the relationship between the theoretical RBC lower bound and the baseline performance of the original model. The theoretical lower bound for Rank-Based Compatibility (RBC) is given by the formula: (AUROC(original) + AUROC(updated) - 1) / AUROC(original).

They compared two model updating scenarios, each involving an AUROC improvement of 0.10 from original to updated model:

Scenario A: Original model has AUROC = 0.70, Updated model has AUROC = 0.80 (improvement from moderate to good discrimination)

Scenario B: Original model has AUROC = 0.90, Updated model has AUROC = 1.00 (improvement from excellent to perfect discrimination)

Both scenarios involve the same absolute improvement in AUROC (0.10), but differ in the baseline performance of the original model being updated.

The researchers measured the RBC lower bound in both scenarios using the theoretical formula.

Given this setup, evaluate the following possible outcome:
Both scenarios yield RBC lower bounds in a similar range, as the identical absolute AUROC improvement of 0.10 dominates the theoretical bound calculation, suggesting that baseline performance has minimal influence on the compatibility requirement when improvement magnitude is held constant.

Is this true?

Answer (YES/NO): NO